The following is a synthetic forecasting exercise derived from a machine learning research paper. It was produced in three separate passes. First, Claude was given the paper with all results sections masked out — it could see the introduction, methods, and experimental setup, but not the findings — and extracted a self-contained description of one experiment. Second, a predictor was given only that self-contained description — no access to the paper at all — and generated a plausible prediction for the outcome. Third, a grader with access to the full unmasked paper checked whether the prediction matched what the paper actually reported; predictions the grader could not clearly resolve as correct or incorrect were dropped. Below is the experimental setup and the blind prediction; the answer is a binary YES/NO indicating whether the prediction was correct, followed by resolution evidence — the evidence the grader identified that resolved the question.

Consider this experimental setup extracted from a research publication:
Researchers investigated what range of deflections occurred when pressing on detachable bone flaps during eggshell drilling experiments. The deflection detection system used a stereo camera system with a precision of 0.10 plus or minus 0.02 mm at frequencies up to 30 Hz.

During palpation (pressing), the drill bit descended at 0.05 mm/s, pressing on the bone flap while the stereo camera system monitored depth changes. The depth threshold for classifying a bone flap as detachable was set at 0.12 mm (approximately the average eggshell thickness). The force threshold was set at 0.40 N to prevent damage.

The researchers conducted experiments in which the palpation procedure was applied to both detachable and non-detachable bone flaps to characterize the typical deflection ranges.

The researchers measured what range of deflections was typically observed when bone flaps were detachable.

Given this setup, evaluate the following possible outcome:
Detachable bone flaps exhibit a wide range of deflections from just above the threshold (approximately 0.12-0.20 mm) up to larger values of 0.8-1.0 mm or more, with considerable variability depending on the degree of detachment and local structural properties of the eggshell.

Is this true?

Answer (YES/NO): NO